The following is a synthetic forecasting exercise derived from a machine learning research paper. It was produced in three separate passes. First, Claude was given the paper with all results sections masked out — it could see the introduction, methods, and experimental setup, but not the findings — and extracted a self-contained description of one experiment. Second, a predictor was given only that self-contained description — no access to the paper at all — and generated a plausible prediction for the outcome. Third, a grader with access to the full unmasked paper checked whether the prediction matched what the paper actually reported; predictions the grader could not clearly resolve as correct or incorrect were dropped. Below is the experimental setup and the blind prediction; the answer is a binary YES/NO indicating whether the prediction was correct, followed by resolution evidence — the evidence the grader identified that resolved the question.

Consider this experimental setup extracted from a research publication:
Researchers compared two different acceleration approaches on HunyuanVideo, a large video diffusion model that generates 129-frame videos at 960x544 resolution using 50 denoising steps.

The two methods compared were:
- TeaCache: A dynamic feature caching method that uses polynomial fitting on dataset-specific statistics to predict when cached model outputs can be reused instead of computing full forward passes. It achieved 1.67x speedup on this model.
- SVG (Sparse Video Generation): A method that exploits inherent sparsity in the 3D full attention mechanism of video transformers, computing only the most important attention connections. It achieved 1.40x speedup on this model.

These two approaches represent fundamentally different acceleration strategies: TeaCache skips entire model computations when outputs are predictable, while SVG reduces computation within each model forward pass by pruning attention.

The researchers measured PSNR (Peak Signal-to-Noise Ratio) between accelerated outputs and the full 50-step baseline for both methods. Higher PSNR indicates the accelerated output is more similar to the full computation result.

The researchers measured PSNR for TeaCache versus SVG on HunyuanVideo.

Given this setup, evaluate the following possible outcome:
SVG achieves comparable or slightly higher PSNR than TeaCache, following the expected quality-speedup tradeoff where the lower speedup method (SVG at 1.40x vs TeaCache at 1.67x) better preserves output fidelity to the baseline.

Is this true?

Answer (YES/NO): YES